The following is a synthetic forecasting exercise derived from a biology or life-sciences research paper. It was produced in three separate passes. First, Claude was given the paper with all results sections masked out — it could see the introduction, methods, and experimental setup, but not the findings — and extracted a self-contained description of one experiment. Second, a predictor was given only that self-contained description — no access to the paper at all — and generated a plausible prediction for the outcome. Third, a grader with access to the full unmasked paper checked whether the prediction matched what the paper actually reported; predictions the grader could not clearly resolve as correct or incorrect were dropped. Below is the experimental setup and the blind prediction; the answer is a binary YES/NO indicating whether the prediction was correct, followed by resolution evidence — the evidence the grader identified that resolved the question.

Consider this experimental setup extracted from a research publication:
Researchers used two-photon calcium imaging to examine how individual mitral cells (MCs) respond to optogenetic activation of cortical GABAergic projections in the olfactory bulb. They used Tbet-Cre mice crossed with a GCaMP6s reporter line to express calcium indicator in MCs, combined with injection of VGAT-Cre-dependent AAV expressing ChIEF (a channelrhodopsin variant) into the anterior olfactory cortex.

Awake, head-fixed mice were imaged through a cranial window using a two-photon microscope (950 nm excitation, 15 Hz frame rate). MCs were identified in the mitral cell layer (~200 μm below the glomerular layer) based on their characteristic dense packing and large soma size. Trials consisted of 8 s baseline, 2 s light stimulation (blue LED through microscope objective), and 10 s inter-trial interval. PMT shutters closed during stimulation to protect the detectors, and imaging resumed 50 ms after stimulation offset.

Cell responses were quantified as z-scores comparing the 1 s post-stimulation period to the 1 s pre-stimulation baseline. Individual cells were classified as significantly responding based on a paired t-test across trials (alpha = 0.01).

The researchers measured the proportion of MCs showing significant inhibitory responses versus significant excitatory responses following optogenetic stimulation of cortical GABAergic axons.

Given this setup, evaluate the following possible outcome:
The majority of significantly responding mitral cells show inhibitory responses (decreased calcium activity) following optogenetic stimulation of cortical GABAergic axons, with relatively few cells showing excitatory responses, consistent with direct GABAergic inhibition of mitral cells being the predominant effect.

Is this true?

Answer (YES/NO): YES